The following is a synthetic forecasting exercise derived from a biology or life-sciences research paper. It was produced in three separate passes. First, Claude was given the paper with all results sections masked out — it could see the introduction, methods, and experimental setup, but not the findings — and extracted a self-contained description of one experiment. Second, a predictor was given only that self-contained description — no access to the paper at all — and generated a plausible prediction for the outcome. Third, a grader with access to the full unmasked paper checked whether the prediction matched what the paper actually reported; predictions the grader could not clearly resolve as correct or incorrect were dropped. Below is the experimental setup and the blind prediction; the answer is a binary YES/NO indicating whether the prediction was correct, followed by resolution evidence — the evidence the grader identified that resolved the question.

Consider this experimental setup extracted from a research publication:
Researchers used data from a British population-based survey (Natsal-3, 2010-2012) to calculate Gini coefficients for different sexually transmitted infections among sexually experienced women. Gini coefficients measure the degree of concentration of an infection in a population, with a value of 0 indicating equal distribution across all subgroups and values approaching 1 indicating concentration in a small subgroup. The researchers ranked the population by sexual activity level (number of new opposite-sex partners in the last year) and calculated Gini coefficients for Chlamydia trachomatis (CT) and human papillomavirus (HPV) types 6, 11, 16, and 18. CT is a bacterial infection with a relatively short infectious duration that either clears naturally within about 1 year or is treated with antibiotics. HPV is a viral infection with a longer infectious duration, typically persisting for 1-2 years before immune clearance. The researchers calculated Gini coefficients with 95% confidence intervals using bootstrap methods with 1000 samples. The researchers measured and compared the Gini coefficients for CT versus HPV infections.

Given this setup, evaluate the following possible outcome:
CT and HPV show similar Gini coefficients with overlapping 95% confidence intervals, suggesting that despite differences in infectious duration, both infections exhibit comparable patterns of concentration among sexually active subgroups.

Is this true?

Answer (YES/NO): NO